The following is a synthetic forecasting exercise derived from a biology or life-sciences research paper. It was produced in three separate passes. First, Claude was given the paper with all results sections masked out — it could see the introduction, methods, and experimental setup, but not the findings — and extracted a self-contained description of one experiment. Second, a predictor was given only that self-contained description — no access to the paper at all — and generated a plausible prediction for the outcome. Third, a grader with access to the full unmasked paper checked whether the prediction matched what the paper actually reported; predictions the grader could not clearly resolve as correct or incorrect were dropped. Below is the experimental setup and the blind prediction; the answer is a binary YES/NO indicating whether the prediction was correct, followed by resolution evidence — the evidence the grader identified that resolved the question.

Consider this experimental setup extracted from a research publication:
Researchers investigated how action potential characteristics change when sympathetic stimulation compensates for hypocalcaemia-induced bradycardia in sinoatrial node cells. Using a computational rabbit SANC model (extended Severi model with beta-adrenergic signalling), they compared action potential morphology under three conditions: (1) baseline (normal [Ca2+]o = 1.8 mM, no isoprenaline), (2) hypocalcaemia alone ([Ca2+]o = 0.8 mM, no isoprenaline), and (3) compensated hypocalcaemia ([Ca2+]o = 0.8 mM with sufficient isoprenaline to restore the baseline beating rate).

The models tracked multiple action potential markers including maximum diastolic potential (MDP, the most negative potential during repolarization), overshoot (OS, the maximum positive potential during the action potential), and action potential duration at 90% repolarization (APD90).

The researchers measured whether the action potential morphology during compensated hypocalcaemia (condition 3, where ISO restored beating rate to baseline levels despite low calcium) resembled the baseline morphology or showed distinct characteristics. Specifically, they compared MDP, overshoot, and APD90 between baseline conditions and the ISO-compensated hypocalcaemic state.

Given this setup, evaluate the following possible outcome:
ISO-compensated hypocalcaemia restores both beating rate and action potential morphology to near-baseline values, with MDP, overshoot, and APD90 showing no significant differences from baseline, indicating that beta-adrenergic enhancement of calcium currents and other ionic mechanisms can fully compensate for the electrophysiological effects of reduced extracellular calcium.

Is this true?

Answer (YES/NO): NO